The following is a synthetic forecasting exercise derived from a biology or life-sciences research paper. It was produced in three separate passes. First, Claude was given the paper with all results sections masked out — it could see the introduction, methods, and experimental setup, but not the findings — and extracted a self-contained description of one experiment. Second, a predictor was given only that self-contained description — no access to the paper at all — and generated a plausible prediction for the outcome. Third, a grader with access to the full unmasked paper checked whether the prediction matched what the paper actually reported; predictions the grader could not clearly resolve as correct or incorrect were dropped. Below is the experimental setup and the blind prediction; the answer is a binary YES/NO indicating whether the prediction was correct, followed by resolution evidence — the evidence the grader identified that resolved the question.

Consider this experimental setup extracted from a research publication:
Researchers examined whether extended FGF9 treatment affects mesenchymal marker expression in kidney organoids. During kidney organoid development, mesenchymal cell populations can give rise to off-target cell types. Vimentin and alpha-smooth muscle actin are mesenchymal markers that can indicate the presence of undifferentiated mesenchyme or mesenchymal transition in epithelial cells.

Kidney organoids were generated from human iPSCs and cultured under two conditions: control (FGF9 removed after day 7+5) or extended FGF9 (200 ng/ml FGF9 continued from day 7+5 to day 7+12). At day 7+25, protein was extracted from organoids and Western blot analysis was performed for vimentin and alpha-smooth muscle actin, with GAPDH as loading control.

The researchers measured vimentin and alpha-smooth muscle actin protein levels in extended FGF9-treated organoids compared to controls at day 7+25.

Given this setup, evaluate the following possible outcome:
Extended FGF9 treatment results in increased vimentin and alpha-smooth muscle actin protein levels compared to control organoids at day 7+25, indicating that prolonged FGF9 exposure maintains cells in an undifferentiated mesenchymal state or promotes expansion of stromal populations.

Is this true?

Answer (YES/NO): NO